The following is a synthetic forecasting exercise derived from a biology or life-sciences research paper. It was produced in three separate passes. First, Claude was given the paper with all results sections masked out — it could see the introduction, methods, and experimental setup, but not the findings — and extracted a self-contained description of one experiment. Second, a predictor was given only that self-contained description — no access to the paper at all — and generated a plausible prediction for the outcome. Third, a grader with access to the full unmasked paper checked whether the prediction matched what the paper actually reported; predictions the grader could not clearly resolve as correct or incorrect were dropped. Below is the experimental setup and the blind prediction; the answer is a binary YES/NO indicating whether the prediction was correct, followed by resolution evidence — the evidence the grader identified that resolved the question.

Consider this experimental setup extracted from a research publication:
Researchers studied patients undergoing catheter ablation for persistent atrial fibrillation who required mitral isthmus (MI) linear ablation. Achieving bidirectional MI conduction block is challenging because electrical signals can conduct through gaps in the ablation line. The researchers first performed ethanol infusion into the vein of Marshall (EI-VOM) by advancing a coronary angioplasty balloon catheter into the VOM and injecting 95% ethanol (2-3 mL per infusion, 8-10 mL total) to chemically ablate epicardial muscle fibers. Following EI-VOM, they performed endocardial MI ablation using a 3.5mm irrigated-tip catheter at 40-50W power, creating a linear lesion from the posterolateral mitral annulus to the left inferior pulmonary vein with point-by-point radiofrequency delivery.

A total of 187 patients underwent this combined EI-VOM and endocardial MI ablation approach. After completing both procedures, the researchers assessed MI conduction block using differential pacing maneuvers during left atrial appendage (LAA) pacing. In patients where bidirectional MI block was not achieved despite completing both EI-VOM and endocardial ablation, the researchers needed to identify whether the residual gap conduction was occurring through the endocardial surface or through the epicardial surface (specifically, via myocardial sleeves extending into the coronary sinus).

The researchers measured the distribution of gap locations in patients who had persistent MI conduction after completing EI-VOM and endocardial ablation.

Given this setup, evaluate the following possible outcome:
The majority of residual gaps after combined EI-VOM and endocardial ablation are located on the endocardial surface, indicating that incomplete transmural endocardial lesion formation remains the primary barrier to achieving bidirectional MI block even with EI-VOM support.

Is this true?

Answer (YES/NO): NO